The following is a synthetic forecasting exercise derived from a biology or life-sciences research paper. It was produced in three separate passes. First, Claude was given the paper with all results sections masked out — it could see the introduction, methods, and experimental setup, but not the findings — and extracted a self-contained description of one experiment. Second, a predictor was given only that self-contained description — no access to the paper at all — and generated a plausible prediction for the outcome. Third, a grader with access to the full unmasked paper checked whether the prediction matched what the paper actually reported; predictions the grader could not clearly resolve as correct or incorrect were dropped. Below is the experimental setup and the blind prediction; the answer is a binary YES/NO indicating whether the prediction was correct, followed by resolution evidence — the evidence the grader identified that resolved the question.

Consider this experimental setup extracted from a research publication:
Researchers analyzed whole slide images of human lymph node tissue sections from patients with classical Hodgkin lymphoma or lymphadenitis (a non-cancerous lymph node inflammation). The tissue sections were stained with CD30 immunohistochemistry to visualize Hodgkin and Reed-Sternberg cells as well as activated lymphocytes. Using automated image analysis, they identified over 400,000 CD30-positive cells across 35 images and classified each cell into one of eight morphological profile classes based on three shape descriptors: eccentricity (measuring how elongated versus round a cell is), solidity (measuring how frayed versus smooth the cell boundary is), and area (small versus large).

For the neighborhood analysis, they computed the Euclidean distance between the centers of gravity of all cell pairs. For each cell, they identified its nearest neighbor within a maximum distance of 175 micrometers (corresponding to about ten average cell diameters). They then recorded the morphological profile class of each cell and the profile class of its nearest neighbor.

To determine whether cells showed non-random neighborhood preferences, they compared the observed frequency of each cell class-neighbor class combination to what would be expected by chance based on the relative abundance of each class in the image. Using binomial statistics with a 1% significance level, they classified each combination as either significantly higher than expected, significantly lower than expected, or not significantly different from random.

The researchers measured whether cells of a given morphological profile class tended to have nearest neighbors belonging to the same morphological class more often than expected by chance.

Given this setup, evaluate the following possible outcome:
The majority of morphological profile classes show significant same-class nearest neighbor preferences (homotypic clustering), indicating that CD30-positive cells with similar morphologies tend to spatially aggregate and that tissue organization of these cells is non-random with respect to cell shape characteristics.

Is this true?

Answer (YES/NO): NO